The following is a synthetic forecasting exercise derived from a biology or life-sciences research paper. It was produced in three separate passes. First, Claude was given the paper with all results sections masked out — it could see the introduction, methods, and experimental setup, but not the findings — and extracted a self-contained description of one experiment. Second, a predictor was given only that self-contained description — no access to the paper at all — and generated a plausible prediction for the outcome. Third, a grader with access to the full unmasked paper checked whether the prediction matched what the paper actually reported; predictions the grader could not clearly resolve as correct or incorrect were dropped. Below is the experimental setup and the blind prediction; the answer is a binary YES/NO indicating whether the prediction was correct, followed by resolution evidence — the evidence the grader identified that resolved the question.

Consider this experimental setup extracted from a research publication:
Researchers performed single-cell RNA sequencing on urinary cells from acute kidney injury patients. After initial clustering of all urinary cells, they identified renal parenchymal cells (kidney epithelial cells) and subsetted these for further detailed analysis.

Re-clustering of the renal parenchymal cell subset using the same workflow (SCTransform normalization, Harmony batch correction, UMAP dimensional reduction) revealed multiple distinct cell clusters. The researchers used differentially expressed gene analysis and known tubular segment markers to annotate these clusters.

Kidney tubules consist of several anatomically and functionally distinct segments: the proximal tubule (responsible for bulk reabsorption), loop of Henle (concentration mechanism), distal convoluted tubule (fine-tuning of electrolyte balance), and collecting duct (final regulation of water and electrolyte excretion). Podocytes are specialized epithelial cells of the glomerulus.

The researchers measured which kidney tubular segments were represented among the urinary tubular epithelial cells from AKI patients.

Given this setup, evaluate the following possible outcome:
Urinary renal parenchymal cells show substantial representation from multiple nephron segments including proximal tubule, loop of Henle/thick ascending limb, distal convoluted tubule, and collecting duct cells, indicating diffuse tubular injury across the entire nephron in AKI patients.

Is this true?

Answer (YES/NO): YES